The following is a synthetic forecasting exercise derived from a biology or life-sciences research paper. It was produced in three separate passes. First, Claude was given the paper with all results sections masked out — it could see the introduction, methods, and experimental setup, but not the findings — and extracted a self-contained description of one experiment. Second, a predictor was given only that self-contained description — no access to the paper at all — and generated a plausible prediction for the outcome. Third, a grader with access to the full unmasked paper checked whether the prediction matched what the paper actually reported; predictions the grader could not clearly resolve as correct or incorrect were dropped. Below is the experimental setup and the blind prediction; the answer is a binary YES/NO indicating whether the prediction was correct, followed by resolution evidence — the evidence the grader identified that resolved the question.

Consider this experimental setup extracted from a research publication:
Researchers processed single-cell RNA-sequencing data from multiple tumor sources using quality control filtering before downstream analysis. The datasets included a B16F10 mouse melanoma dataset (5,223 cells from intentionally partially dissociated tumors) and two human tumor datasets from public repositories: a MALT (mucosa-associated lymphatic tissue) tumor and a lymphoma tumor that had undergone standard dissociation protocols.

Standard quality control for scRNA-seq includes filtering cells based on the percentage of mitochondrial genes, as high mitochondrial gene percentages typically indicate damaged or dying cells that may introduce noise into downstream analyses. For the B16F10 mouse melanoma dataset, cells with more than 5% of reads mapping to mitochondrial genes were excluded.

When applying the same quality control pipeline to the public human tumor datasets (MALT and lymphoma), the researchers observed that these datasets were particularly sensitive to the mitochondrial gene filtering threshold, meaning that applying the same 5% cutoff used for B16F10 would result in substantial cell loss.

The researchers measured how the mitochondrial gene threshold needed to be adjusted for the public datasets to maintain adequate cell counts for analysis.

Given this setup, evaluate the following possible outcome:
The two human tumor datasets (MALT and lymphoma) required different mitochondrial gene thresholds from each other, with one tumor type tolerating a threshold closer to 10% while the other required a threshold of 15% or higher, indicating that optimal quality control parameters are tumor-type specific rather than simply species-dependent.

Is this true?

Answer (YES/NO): NO